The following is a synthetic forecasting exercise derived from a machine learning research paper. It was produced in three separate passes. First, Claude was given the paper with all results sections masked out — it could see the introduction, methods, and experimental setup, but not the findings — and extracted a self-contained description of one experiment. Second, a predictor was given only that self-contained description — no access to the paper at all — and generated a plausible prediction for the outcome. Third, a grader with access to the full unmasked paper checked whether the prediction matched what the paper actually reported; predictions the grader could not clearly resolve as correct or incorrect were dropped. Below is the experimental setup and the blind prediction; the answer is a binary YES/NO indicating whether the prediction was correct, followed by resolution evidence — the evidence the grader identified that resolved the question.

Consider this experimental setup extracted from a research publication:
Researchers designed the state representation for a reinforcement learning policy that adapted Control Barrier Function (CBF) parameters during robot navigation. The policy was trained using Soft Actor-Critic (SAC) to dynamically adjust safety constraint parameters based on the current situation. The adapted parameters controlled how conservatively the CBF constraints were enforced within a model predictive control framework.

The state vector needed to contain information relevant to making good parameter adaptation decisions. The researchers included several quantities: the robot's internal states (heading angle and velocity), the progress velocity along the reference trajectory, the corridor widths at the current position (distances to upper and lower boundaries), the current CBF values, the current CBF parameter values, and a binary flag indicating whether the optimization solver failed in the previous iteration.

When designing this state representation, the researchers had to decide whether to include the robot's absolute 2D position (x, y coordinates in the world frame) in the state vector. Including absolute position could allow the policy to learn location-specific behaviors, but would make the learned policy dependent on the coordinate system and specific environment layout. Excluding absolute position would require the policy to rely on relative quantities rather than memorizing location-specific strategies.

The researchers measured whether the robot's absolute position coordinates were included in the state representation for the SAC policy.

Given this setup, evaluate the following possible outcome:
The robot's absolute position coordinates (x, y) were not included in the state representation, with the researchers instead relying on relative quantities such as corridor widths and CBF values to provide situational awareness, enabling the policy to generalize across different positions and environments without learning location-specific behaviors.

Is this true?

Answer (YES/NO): YES